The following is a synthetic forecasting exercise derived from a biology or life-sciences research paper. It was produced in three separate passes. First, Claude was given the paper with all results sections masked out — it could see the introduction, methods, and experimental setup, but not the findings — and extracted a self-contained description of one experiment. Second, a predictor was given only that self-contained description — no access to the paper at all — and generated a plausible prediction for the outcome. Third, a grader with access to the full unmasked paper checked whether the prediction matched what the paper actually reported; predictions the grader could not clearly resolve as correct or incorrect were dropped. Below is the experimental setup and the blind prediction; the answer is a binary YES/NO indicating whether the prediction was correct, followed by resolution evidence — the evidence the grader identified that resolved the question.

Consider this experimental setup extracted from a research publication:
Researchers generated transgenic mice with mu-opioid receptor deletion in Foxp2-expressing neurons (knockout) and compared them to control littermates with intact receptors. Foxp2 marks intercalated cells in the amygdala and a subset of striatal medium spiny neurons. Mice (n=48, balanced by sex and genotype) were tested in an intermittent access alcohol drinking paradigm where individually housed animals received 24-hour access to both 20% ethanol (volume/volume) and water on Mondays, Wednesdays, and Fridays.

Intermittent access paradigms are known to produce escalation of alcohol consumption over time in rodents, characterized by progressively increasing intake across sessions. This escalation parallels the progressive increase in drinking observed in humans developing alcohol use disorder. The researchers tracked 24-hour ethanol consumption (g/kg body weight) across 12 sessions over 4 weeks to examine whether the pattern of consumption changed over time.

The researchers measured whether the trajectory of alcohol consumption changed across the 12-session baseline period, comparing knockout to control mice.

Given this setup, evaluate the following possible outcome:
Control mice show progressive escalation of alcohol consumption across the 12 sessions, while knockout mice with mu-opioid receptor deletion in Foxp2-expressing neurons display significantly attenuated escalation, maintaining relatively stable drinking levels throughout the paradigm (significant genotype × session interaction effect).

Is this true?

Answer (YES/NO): NO